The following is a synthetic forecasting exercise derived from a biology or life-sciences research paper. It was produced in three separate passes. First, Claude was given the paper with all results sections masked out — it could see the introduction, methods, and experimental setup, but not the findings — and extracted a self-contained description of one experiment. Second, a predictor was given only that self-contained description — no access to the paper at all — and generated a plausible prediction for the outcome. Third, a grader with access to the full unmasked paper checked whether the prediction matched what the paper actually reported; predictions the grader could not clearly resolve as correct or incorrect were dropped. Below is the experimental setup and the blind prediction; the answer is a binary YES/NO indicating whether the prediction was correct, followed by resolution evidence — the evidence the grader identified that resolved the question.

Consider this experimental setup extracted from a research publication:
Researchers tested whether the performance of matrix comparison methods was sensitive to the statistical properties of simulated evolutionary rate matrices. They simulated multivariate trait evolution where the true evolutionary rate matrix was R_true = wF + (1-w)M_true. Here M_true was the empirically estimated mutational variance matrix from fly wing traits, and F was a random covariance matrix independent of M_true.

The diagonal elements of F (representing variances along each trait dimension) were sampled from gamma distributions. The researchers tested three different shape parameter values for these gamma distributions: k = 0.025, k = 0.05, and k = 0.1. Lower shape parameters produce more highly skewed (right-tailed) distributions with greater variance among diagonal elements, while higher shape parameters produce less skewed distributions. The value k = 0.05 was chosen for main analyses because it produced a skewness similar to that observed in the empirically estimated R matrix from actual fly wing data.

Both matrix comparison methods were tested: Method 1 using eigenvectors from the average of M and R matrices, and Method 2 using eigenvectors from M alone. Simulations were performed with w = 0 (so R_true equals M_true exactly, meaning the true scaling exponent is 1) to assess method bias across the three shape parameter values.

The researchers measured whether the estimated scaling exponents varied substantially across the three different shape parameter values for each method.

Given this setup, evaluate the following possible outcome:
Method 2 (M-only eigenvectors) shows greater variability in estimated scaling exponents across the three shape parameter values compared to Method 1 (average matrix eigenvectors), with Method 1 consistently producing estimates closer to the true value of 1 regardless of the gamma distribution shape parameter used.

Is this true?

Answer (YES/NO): NO